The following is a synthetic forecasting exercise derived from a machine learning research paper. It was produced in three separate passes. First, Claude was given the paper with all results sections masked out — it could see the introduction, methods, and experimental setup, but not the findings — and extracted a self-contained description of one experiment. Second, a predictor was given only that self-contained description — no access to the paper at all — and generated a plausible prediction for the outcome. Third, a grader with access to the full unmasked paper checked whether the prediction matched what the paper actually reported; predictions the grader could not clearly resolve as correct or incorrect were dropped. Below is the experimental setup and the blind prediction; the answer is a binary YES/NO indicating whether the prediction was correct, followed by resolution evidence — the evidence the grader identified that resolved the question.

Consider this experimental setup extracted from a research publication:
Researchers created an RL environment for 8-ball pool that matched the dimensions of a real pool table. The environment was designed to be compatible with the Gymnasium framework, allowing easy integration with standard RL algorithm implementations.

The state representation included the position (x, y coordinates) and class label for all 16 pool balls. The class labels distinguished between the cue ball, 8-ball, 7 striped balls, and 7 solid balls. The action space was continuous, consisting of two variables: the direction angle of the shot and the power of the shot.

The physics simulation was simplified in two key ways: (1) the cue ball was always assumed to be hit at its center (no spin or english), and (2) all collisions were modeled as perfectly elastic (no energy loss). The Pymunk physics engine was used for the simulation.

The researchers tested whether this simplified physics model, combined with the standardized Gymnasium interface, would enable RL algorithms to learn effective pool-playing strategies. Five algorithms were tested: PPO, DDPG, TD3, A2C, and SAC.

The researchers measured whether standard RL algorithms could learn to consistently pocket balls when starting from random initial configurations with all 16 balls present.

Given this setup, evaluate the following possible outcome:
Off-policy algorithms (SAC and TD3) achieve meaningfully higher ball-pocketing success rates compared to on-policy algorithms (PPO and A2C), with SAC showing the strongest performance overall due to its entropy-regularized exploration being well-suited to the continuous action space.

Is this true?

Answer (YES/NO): NO